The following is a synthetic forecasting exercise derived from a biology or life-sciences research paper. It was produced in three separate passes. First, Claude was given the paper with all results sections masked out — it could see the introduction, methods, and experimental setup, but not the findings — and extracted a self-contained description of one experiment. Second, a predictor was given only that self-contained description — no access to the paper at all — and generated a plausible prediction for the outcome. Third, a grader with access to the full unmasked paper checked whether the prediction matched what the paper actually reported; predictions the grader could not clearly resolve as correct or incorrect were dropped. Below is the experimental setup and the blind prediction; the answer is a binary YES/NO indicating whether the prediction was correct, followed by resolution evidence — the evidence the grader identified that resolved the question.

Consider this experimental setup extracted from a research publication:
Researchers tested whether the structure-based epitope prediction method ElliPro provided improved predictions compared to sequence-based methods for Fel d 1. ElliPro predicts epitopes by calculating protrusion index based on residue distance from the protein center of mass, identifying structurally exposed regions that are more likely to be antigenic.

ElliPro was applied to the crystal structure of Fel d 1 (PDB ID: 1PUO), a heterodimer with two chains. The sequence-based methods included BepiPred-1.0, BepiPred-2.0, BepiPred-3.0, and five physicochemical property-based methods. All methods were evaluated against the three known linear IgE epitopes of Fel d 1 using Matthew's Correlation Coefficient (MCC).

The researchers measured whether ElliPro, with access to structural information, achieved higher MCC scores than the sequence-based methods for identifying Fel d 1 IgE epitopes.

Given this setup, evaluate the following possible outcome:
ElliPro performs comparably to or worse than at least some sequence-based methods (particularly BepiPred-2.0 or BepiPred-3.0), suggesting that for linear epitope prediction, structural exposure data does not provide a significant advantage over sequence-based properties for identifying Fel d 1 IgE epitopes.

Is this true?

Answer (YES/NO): YES